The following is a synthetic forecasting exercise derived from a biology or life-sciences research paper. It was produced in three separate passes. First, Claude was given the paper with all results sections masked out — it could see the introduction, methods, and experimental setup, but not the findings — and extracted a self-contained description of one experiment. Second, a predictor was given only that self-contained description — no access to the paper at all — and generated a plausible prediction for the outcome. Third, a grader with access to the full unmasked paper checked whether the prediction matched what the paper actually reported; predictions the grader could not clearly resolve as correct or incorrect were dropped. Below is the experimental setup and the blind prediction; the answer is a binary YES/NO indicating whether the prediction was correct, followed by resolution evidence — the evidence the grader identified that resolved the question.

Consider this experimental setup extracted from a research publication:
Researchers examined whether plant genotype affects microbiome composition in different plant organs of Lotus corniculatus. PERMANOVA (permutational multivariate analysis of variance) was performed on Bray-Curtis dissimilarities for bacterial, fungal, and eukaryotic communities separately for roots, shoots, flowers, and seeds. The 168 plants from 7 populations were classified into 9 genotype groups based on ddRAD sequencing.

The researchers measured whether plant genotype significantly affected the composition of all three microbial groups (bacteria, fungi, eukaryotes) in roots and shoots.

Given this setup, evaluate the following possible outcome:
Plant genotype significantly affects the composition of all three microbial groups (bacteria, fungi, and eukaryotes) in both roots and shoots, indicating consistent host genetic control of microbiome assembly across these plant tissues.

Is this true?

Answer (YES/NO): YES